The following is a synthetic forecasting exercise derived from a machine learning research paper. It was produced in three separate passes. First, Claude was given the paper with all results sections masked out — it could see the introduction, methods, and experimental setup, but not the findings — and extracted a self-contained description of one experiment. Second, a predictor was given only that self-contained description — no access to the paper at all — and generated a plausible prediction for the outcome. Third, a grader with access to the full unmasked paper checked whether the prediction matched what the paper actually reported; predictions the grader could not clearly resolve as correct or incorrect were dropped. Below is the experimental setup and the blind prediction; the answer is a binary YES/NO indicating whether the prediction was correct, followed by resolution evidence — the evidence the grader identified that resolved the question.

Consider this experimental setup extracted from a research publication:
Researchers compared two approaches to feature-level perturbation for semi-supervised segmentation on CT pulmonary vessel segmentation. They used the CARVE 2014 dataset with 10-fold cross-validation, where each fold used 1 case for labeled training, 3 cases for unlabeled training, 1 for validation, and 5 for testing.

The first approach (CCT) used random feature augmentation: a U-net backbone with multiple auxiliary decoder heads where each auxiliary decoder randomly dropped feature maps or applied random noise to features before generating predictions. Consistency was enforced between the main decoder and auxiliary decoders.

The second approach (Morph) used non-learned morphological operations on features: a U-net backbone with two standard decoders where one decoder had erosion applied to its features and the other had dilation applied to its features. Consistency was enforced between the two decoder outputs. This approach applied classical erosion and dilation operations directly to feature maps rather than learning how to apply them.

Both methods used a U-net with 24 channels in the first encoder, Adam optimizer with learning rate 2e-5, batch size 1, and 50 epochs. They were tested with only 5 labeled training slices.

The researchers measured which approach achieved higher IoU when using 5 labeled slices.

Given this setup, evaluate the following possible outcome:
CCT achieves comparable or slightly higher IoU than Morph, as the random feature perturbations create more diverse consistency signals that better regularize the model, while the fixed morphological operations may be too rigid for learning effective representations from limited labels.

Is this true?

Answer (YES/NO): NO